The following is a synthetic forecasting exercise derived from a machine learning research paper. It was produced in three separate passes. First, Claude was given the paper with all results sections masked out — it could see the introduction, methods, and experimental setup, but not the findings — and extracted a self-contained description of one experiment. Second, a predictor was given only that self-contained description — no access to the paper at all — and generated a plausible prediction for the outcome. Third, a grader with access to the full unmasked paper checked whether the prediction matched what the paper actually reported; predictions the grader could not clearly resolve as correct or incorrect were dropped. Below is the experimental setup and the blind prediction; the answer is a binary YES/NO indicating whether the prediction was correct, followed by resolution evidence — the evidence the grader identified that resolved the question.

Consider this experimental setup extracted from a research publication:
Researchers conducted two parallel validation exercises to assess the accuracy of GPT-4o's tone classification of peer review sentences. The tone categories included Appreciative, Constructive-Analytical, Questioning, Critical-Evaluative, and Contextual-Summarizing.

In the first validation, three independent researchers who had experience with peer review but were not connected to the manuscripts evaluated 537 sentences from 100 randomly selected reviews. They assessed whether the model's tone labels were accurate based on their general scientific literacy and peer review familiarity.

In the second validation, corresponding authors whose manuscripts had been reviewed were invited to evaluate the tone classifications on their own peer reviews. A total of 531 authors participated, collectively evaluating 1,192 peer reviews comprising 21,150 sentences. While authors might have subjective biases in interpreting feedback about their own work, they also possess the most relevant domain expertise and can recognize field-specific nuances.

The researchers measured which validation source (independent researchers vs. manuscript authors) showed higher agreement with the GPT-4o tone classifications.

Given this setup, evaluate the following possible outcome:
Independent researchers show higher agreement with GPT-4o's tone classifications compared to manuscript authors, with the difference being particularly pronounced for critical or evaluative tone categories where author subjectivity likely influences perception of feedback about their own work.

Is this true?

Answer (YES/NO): NO